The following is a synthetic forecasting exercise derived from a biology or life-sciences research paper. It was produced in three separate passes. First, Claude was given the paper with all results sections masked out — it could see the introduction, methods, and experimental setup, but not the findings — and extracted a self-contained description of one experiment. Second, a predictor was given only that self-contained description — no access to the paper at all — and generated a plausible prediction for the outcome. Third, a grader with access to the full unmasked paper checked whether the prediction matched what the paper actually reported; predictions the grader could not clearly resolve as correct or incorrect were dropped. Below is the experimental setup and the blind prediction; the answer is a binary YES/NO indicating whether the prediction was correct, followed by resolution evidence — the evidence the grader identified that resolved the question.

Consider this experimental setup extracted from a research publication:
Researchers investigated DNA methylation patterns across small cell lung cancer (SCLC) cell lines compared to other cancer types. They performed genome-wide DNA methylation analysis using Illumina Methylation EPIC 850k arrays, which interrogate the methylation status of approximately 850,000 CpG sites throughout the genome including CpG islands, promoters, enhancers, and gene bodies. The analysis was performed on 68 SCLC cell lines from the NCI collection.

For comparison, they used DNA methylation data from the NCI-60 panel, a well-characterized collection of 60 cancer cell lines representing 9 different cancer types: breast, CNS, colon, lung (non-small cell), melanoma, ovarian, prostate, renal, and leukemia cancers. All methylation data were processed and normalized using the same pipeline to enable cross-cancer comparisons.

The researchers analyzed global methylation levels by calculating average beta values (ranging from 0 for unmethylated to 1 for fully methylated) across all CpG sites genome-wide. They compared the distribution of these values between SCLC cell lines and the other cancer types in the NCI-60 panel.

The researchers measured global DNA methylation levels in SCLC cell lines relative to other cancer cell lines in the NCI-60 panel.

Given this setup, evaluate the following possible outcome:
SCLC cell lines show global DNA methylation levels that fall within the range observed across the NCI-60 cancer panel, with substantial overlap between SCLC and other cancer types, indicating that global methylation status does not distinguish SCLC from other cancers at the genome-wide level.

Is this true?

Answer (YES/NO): NO